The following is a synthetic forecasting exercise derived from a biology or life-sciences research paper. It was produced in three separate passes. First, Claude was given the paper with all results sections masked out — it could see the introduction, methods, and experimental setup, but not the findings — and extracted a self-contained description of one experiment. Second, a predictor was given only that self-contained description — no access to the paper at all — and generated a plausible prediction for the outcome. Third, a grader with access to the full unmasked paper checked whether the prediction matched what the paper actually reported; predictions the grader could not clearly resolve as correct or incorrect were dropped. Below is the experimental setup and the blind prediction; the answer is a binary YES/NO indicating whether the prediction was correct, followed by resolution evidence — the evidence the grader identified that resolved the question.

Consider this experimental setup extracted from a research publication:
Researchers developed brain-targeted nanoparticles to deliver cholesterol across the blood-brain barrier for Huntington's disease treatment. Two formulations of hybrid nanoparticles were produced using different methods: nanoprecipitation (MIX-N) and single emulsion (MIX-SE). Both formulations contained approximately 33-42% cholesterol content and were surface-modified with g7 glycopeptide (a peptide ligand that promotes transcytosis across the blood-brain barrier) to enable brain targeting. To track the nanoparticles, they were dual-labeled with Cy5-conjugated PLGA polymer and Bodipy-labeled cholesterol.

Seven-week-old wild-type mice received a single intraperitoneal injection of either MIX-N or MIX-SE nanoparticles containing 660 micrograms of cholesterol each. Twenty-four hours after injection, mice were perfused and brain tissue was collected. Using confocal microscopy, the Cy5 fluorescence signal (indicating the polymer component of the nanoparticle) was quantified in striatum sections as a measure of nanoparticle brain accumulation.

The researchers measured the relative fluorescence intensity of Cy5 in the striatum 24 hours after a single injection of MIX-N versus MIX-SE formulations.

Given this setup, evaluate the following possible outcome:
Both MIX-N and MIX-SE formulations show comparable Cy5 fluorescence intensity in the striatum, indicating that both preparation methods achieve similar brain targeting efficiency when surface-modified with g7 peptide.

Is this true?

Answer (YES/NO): YES